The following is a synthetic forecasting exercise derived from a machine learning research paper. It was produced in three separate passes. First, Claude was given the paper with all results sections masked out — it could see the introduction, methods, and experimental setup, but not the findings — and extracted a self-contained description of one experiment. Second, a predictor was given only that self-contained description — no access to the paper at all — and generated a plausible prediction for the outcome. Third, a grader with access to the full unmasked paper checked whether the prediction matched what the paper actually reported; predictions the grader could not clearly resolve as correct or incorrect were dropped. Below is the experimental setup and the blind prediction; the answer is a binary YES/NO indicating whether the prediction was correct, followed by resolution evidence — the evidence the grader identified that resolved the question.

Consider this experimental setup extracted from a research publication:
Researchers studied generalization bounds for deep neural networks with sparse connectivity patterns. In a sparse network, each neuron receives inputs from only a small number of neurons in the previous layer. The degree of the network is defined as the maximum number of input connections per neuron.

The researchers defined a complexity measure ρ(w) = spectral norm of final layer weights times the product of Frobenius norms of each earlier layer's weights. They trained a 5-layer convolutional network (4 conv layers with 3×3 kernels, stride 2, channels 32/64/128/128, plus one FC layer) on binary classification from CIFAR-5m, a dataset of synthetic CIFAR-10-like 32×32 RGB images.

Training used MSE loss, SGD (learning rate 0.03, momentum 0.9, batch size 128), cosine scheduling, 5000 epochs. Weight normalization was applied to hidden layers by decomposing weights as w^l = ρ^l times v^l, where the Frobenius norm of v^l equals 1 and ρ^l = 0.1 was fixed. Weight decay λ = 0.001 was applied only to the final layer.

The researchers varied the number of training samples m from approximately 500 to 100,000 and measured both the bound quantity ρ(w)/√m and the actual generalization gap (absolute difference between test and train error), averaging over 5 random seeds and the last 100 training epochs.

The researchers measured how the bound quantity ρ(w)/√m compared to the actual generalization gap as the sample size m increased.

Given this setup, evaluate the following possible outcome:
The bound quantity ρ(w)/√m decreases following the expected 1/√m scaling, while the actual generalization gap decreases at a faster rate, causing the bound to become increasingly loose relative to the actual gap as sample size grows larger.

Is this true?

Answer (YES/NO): NO